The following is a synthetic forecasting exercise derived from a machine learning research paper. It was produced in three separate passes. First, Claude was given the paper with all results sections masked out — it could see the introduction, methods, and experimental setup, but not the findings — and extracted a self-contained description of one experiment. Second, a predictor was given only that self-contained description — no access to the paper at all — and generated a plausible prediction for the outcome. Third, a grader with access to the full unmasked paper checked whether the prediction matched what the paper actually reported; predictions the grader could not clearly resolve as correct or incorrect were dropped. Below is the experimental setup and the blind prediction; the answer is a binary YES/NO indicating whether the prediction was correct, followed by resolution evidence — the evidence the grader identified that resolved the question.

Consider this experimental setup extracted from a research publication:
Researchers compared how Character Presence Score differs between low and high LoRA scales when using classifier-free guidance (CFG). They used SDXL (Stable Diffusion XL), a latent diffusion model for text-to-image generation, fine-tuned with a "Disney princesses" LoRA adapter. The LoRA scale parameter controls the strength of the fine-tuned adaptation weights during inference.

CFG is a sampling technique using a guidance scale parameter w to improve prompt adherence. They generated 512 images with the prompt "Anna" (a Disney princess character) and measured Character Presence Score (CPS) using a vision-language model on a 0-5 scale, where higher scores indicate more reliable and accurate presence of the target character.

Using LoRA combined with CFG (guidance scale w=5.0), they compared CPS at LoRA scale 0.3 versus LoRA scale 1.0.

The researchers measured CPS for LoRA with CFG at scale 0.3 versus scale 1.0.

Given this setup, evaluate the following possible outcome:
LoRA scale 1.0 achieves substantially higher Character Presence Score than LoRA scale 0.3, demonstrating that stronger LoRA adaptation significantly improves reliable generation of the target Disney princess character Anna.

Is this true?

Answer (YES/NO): YES